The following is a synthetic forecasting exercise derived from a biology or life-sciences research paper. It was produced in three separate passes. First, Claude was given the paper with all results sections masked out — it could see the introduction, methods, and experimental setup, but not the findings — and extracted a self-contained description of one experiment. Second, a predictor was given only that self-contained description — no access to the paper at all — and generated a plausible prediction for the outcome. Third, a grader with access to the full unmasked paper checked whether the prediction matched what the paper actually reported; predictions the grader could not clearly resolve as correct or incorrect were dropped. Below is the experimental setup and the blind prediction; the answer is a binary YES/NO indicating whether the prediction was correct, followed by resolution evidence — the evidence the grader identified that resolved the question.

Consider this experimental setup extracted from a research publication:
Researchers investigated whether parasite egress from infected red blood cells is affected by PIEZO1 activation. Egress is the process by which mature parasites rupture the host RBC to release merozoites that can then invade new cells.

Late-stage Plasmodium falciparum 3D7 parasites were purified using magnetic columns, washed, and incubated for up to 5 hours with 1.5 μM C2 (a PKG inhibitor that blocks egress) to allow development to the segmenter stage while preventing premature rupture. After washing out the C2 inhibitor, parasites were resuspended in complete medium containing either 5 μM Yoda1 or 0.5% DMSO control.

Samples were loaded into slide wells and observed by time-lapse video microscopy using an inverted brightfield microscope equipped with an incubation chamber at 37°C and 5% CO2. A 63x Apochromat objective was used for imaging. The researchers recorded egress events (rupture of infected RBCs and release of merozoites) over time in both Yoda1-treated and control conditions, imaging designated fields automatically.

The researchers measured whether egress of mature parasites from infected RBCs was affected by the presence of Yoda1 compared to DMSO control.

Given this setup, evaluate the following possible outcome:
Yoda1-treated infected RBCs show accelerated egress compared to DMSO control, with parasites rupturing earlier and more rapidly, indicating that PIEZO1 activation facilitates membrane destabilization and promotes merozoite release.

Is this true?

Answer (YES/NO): NO